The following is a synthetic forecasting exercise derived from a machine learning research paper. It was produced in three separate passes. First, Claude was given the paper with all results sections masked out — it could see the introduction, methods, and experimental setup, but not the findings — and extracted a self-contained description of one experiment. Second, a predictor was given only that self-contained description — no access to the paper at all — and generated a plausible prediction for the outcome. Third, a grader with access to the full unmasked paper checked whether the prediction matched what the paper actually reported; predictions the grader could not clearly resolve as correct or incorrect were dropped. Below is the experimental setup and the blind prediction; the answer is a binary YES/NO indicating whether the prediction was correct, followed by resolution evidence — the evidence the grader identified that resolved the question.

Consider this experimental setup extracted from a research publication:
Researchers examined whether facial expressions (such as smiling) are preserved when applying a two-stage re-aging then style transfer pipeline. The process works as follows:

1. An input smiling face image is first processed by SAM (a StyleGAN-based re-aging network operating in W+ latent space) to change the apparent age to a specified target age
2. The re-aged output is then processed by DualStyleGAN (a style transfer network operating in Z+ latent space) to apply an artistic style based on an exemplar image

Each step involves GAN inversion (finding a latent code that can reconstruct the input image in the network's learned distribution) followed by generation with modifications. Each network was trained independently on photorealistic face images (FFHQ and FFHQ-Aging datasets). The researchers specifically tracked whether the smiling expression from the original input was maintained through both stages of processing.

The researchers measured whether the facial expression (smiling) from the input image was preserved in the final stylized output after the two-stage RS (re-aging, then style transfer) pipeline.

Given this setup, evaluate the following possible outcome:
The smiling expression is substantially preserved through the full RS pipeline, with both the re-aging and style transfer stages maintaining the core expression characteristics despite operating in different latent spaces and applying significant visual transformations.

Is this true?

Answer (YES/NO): NO